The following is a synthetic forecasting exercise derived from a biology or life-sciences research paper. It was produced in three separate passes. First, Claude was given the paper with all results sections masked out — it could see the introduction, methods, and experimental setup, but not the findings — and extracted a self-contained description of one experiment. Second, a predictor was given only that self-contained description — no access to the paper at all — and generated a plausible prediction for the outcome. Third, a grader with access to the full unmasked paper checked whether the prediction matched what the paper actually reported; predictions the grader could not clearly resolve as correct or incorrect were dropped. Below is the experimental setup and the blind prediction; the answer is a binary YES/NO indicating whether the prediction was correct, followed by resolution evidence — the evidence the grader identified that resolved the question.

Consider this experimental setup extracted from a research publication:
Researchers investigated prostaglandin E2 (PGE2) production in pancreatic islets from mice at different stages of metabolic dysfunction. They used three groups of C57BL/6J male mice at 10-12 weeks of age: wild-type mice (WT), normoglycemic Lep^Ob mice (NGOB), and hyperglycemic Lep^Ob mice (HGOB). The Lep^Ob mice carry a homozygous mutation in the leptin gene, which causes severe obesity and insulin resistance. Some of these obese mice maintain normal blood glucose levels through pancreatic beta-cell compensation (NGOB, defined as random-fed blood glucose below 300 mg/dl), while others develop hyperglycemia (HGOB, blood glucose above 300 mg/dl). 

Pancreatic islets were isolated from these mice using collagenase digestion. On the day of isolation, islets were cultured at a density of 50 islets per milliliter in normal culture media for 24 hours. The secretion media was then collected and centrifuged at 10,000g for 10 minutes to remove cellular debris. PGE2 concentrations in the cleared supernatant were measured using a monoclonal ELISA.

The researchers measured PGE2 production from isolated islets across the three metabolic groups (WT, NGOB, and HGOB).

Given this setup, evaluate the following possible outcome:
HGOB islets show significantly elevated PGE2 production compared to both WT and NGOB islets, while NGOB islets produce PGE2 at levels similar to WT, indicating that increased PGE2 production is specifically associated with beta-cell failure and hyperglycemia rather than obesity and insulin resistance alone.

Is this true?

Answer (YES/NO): NO